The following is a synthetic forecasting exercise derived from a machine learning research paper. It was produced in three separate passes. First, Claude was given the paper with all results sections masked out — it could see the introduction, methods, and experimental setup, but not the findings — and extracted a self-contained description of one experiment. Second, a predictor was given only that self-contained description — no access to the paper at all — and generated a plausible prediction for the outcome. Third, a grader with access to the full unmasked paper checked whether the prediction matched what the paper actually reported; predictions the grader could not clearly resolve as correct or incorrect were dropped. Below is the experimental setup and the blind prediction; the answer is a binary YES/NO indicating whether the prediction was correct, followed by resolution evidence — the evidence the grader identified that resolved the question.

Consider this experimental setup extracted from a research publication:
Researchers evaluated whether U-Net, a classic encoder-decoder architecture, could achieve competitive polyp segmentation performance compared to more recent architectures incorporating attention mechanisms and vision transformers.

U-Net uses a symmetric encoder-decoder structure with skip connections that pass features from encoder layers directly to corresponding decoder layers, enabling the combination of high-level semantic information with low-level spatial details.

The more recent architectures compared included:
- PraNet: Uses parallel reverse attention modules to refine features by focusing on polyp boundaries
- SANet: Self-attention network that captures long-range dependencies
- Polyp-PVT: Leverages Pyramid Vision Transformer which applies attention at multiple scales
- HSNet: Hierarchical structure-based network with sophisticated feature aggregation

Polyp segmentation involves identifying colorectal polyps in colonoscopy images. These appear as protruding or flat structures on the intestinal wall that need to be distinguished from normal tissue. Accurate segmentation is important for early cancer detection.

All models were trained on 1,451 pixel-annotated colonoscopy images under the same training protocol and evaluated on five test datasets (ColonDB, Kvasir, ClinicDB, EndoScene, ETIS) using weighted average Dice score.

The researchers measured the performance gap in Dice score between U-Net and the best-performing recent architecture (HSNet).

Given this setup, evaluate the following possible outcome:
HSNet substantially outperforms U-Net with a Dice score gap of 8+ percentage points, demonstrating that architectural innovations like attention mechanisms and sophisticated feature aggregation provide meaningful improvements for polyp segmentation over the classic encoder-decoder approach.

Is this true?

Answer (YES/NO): YES